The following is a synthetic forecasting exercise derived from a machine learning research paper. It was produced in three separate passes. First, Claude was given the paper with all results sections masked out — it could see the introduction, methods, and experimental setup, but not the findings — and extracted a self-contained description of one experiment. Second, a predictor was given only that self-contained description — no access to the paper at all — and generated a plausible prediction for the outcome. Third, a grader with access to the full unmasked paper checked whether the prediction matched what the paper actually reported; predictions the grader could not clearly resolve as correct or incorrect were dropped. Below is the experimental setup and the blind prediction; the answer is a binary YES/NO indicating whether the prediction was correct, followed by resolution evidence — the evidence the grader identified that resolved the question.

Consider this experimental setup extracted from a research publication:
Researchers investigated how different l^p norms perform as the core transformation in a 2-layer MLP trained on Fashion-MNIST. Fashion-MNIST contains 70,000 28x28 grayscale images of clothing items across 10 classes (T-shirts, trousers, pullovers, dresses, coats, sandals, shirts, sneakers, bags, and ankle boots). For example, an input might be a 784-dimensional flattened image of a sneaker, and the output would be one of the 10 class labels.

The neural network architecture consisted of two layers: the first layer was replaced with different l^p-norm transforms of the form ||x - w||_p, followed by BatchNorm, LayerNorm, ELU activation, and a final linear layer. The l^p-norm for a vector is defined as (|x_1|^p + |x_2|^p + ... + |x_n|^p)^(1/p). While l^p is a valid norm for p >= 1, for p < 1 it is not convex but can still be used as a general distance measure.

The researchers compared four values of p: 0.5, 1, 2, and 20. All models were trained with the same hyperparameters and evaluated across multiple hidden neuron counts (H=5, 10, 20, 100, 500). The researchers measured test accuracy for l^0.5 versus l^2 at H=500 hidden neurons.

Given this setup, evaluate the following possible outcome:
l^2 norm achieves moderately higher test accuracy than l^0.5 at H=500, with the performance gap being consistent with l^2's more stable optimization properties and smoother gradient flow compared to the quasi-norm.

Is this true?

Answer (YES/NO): YES